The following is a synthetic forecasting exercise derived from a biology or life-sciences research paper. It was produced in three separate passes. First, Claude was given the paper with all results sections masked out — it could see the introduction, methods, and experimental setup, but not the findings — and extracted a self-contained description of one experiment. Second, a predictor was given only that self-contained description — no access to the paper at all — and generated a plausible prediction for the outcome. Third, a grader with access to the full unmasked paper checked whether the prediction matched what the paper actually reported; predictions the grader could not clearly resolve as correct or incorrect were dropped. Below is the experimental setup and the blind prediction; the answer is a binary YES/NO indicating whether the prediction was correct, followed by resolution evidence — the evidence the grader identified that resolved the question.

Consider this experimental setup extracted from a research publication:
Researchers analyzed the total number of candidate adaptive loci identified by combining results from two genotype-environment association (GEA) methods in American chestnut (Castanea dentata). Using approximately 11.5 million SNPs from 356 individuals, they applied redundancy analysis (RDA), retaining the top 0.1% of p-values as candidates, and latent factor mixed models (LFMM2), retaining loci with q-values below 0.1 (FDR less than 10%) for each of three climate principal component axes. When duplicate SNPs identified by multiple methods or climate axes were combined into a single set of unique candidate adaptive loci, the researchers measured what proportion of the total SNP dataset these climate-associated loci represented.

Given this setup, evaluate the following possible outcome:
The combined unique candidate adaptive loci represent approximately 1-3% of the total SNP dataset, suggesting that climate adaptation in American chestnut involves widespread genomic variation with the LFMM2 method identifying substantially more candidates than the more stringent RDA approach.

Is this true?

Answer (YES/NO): NO